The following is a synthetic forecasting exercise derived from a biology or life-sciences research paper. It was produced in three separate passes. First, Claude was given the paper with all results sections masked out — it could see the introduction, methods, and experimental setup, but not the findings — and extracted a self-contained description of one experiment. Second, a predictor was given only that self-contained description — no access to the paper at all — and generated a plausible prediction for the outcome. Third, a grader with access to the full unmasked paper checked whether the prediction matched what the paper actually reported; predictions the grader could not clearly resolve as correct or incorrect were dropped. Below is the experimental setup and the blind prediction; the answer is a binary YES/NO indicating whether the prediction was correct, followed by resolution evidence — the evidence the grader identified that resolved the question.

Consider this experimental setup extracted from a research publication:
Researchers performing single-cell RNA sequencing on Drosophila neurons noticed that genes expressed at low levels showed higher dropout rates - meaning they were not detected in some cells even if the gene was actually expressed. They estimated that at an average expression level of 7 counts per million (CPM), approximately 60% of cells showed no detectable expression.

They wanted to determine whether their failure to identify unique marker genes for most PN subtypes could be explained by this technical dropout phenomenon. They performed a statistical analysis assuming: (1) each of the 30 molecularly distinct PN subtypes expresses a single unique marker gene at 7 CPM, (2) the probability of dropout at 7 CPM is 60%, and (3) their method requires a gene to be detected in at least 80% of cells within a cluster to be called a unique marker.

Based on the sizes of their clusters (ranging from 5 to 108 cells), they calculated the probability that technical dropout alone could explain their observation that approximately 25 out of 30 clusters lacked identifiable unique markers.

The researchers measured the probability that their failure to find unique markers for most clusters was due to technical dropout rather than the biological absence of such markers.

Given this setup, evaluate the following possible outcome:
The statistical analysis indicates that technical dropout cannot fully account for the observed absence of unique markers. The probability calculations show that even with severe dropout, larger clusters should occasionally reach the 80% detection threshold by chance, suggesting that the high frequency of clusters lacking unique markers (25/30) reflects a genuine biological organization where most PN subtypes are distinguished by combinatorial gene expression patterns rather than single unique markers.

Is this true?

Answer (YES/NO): YES